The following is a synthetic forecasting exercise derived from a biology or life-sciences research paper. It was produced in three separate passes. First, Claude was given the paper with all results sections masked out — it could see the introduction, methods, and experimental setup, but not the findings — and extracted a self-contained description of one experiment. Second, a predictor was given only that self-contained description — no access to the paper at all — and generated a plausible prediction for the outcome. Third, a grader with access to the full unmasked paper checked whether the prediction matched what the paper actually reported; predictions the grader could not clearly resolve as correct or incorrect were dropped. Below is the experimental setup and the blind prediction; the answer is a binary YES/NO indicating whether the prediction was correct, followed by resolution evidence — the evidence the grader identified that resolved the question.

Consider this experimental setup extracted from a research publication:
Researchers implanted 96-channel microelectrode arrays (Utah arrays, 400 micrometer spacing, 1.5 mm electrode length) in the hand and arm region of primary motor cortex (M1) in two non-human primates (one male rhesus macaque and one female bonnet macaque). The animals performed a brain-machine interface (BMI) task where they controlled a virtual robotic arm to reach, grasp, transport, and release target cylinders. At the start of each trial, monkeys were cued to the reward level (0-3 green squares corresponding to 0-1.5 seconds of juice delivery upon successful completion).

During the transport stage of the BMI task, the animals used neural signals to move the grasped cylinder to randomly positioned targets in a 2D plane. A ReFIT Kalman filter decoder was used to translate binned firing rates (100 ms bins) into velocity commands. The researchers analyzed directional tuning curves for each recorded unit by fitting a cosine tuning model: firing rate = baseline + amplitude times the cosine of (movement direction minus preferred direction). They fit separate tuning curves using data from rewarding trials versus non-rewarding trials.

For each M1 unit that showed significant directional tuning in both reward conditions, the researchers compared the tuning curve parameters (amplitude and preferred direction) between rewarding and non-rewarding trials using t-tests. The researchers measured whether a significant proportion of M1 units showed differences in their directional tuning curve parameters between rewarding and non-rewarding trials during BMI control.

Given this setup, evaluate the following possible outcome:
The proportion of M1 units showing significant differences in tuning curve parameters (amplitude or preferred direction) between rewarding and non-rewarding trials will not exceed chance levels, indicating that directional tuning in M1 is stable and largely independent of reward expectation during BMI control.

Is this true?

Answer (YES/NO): NO